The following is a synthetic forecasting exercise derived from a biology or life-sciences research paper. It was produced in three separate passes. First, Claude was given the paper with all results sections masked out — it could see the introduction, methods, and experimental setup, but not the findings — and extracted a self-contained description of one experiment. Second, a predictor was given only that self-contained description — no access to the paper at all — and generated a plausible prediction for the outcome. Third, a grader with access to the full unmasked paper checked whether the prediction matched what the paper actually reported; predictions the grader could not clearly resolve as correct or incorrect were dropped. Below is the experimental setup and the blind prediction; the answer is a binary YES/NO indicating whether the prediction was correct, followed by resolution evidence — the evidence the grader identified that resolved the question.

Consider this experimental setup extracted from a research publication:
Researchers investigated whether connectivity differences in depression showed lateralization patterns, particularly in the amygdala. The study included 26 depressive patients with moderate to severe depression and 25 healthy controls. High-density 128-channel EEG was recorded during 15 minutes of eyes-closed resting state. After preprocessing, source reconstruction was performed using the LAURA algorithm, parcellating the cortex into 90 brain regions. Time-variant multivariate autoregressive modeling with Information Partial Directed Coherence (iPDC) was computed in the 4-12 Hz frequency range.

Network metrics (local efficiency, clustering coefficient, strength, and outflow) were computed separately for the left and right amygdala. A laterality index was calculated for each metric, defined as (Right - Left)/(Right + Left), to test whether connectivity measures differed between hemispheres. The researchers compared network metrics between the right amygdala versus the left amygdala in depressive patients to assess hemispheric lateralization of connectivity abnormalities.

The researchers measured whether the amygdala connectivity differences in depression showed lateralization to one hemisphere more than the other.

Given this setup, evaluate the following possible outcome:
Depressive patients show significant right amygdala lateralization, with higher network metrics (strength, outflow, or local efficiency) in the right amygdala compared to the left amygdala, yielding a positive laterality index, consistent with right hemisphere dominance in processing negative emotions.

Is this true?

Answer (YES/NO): NO